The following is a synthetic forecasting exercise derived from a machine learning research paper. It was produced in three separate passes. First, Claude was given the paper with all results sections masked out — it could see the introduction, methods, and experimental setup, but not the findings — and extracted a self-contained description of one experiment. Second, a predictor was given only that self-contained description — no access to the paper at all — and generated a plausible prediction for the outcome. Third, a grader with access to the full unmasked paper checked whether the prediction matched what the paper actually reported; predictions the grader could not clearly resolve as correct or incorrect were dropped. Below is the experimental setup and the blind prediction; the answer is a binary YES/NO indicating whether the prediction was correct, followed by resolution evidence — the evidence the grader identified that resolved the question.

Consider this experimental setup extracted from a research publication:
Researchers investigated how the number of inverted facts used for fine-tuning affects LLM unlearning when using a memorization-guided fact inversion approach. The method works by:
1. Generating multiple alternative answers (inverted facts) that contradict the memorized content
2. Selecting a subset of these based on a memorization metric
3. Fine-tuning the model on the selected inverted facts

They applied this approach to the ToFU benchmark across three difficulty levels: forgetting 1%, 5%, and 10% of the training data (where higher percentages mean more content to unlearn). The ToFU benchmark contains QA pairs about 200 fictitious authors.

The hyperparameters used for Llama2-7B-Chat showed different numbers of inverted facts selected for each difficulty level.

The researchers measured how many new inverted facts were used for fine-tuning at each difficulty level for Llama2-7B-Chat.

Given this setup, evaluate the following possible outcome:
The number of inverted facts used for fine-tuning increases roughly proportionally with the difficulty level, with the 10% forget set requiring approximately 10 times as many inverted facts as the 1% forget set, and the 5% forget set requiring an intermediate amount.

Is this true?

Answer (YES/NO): NO